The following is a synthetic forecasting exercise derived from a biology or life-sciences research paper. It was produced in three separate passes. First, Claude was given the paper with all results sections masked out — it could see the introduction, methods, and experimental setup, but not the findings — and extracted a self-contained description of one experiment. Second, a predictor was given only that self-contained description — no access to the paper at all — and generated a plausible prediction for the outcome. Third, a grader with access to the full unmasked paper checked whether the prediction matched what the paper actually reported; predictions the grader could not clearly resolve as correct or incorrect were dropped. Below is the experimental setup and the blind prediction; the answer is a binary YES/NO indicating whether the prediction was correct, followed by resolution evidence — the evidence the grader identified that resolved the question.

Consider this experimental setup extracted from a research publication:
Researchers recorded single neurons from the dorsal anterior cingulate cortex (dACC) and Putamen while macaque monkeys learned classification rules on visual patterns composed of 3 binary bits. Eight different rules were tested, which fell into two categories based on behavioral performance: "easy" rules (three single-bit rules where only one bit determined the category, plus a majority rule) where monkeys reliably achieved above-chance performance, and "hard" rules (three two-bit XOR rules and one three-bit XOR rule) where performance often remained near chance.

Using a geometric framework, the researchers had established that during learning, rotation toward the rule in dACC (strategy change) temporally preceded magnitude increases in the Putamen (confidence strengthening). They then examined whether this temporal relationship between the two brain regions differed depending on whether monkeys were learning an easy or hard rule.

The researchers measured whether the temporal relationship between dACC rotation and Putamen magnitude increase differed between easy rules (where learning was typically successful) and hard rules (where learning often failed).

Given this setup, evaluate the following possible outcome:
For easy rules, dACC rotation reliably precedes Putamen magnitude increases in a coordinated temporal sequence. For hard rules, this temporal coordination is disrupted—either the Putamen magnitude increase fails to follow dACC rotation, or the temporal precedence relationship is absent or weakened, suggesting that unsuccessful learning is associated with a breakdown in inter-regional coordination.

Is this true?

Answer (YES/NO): YES